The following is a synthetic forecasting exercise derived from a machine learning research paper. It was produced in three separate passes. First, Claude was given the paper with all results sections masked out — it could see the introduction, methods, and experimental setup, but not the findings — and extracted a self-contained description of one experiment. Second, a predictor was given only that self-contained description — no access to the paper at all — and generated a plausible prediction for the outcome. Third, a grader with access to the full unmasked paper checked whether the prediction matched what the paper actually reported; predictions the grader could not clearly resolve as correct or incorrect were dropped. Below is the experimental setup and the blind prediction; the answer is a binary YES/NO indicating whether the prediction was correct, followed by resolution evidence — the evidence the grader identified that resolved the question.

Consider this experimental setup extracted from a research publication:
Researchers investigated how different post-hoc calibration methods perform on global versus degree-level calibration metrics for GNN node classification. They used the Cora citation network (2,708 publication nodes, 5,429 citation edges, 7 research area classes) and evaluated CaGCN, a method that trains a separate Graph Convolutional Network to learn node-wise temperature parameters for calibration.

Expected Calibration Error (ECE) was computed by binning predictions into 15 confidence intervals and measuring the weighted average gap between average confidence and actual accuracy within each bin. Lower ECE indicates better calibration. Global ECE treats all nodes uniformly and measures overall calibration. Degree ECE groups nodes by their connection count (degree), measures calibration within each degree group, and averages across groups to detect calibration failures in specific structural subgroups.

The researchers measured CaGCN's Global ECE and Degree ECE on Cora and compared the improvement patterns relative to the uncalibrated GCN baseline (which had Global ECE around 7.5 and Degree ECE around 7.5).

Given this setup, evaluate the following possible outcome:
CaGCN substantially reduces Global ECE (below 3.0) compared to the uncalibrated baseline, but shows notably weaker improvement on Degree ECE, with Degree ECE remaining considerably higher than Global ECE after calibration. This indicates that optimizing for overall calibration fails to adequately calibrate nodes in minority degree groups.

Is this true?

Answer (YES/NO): NO